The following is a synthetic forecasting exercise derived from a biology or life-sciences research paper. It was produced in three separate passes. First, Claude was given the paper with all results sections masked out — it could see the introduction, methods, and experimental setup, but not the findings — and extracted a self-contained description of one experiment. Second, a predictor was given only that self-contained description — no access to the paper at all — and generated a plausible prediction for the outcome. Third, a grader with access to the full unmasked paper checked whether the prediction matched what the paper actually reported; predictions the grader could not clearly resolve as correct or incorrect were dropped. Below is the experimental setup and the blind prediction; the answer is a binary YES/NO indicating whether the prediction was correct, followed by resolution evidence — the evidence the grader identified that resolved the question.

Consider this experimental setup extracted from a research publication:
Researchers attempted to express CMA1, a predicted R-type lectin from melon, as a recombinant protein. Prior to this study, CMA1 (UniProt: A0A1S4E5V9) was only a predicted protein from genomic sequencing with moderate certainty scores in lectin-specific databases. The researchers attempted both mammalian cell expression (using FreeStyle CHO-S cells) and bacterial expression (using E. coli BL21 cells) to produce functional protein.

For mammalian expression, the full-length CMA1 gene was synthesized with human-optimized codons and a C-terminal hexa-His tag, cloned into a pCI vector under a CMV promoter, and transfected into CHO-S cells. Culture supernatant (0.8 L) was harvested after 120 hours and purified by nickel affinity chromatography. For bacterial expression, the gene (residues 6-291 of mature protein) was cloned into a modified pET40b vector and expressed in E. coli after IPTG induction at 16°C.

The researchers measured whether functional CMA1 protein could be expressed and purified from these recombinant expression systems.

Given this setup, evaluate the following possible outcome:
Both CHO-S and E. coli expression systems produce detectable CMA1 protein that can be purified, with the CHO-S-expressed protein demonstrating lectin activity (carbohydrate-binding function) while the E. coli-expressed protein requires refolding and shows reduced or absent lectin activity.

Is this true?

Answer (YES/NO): NO